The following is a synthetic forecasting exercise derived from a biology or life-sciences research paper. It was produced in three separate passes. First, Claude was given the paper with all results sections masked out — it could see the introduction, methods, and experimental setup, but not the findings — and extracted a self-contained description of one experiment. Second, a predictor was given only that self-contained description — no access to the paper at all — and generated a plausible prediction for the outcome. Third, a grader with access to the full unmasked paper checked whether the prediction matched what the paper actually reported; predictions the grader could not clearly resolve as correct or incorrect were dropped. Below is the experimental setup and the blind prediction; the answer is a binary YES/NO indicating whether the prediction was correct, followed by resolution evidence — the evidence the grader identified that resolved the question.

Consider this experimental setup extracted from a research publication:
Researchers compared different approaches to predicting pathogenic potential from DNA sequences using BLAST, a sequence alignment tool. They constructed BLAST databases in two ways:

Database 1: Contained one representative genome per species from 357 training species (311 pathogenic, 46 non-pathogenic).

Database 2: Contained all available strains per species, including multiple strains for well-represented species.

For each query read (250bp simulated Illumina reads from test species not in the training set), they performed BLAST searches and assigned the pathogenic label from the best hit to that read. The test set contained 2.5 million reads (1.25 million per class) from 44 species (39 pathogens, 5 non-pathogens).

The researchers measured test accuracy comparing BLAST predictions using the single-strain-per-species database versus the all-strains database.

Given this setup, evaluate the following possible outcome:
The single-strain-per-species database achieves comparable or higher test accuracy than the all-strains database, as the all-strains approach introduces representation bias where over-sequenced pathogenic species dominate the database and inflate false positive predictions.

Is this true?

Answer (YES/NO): YES